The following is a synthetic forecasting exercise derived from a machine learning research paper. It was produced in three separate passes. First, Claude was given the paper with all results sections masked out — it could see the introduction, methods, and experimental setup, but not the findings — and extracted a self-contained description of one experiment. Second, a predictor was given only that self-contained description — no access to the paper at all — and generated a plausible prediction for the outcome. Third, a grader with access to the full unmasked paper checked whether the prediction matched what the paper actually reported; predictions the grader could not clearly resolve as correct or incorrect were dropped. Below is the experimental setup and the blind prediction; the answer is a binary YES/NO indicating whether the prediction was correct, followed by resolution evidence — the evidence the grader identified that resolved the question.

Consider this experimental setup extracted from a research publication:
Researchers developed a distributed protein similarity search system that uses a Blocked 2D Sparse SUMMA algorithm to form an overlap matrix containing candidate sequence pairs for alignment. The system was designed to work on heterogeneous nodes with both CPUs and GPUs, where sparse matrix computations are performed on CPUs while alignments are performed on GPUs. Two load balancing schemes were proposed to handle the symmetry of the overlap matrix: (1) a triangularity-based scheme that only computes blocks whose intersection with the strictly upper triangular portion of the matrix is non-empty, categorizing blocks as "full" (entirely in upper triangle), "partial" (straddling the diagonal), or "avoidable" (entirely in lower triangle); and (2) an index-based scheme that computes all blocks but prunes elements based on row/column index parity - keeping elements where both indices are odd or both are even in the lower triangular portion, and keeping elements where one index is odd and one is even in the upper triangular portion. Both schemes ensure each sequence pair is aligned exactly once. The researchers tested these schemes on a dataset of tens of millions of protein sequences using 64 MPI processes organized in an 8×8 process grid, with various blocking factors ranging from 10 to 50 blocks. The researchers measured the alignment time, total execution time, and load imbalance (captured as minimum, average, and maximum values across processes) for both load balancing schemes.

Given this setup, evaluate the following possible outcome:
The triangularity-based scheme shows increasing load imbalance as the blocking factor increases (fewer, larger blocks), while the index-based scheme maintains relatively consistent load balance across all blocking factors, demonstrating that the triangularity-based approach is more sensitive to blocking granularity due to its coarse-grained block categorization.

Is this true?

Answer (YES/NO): NO